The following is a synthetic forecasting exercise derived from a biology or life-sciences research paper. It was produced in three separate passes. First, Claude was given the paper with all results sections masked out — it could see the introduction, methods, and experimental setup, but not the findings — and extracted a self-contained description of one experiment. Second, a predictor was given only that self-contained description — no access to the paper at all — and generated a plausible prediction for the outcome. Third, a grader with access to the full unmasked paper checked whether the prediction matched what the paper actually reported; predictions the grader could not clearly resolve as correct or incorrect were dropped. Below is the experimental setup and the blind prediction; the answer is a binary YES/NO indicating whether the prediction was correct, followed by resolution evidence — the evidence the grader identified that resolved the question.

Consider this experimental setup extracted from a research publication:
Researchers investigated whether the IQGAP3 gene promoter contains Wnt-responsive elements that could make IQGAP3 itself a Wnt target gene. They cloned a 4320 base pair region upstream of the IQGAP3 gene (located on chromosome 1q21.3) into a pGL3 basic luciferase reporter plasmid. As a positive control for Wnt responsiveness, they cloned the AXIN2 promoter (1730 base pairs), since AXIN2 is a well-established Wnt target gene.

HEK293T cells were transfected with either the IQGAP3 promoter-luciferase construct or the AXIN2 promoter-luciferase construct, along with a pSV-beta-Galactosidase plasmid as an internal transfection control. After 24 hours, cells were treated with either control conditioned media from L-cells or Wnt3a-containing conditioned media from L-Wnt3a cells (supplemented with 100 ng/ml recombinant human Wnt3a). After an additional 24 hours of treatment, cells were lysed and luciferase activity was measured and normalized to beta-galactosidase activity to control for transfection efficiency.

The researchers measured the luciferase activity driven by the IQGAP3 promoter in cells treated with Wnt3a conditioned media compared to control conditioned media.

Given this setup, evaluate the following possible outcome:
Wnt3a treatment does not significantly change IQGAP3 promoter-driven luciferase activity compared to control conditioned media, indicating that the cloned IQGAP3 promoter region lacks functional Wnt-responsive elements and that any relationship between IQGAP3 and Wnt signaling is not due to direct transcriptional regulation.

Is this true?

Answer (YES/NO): NO